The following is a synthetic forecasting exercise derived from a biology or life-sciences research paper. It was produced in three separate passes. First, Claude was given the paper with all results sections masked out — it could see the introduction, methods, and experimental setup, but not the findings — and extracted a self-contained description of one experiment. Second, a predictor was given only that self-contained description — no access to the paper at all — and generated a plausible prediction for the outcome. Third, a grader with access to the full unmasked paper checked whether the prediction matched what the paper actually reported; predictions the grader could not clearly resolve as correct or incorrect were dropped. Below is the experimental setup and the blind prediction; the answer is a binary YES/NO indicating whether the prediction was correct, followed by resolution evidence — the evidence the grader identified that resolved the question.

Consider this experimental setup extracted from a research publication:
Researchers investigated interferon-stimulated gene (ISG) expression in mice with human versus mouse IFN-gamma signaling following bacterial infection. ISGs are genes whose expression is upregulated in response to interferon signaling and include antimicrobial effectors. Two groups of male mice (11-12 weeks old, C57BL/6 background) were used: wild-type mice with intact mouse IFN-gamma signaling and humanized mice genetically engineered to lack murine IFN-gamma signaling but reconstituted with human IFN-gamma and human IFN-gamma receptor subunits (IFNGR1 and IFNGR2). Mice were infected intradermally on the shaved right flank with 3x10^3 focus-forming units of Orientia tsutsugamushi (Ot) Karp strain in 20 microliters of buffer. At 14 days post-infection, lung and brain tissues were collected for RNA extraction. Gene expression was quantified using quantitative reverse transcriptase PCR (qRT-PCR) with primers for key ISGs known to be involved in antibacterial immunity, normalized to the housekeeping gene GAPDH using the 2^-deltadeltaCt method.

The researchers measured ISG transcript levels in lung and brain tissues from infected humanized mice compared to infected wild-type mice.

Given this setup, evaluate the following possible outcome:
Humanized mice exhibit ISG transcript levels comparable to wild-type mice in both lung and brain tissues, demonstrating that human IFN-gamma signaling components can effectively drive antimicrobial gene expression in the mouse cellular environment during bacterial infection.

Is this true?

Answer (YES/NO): NO